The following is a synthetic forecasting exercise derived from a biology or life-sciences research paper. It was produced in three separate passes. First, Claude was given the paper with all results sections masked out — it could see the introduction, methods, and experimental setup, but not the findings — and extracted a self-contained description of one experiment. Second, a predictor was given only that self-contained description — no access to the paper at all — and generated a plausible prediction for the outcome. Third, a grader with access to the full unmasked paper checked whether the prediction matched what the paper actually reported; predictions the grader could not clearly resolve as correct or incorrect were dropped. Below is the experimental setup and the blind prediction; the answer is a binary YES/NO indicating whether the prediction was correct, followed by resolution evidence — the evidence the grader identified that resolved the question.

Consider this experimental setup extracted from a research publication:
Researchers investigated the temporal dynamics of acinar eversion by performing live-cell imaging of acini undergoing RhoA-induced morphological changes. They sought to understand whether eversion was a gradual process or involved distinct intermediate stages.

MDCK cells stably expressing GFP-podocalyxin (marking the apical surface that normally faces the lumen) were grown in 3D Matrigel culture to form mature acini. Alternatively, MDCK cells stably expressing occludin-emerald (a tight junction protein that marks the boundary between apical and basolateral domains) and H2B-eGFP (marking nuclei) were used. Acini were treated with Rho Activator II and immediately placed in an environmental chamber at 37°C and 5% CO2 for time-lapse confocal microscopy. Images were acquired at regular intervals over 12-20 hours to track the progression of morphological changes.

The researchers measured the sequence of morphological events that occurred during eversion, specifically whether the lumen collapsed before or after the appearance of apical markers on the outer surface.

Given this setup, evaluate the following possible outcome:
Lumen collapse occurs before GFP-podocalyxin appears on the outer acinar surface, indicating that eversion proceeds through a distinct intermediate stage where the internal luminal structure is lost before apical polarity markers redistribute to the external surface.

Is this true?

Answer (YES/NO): YES